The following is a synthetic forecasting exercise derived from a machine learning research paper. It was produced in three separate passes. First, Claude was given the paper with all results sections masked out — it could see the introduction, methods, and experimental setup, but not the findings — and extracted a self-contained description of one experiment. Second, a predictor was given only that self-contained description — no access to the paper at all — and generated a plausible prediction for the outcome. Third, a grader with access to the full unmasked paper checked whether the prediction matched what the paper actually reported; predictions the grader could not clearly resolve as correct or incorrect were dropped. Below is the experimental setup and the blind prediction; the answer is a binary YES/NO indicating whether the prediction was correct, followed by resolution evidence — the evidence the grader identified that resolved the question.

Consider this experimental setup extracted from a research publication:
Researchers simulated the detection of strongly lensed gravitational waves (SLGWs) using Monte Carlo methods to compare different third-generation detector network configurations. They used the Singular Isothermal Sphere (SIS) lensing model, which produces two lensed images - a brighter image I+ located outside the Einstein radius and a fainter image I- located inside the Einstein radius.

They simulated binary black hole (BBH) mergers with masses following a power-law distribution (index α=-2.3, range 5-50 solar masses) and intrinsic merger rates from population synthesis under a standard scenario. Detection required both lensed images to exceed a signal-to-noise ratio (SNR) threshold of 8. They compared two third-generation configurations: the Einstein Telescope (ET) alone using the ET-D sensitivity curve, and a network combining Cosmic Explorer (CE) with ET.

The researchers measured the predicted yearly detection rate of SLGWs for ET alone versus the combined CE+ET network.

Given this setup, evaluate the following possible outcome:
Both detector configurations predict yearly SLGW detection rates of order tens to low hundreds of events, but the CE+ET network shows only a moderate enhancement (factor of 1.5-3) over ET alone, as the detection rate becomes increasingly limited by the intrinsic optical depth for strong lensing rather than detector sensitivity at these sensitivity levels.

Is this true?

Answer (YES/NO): YES